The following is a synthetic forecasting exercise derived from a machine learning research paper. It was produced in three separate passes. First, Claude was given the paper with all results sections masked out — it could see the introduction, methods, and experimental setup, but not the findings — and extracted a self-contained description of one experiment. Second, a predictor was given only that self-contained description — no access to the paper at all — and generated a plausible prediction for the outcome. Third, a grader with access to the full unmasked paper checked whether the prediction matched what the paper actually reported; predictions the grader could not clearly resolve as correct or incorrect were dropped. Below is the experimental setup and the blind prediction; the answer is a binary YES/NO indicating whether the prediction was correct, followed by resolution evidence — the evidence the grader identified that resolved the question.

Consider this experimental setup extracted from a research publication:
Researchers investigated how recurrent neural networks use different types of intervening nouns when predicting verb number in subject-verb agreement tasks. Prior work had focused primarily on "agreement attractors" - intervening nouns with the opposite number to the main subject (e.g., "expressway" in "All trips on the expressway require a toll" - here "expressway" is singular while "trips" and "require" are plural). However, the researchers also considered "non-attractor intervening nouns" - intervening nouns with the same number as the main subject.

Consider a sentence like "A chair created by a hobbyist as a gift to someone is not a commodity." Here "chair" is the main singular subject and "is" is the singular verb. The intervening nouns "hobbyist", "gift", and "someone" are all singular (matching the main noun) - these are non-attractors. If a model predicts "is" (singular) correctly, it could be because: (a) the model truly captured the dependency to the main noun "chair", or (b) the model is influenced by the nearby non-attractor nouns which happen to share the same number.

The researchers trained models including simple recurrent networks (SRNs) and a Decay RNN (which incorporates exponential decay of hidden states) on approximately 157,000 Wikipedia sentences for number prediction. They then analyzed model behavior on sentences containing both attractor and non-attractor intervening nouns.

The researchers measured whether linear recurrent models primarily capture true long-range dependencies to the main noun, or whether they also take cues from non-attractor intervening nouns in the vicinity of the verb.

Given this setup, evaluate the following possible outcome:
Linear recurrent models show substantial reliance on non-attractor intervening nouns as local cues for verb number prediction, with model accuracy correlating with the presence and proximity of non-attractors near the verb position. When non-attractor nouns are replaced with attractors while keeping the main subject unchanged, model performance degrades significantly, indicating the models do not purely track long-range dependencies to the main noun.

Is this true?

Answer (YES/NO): NO